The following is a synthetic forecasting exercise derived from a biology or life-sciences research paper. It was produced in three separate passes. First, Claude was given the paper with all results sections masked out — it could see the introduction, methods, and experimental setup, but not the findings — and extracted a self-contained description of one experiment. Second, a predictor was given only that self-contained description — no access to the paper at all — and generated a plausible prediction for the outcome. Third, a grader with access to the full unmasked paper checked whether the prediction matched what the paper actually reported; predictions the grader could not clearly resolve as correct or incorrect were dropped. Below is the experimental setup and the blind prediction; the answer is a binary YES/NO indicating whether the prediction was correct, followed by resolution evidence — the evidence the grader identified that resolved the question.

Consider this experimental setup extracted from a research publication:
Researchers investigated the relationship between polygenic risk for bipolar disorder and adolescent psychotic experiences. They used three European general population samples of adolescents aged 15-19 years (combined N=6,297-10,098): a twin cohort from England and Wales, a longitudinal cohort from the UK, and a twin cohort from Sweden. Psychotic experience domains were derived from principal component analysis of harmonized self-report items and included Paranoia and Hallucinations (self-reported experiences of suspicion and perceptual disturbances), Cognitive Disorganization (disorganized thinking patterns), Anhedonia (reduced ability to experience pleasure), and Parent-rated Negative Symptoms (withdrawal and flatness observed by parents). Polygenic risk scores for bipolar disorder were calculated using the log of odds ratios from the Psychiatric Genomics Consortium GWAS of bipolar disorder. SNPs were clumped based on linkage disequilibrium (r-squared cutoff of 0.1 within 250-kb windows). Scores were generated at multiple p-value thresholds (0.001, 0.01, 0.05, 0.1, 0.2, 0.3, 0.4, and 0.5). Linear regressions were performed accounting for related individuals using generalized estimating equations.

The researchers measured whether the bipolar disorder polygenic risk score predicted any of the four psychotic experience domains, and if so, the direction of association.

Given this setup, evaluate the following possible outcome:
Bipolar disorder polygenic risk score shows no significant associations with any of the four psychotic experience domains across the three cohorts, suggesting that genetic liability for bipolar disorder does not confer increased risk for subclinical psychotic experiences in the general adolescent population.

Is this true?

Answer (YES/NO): NO